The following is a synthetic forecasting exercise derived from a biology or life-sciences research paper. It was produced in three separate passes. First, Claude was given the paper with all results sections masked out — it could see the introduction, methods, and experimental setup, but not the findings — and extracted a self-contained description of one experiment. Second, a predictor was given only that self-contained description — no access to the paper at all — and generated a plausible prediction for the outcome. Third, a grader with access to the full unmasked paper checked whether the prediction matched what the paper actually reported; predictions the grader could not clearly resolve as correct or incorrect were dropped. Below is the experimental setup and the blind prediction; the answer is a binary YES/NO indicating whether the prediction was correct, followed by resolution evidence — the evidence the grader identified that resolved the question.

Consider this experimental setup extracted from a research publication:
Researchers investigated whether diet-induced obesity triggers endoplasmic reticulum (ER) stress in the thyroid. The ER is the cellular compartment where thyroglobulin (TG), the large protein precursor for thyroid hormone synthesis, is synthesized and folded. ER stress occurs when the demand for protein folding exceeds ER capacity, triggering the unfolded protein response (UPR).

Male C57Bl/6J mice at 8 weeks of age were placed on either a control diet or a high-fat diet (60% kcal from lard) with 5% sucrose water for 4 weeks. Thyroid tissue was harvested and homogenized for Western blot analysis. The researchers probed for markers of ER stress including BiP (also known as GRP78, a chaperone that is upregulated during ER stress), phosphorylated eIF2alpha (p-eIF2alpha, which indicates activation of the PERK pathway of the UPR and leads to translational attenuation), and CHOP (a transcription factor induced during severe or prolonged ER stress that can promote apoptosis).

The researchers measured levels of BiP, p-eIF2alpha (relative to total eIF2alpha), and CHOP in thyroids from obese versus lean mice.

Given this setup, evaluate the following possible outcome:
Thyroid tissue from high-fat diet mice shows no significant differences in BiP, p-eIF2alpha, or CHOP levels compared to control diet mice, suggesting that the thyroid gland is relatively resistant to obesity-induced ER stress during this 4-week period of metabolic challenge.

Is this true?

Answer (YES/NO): NO